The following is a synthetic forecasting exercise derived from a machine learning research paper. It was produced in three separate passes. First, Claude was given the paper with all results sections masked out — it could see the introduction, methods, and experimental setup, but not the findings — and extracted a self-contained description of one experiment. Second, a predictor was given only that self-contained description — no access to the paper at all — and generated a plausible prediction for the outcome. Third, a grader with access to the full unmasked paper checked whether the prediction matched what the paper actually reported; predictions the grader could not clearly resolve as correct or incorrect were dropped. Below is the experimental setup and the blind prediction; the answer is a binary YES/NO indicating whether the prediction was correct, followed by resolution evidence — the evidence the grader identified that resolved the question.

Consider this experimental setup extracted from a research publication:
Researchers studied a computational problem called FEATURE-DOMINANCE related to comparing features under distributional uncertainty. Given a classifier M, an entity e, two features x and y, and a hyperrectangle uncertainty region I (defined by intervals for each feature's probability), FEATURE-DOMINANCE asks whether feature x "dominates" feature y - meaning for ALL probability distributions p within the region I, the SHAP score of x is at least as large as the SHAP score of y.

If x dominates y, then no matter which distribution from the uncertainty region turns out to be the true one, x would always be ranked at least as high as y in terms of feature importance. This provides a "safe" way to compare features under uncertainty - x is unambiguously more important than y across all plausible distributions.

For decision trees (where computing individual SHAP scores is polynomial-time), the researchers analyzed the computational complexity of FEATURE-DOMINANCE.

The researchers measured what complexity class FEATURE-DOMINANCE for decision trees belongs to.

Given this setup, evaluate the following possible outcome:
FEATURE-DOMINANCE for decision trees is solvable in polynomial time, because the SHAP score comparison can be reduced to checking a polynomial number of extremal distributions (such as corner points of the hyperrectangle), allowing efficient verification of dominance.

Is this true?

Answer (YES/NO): NO